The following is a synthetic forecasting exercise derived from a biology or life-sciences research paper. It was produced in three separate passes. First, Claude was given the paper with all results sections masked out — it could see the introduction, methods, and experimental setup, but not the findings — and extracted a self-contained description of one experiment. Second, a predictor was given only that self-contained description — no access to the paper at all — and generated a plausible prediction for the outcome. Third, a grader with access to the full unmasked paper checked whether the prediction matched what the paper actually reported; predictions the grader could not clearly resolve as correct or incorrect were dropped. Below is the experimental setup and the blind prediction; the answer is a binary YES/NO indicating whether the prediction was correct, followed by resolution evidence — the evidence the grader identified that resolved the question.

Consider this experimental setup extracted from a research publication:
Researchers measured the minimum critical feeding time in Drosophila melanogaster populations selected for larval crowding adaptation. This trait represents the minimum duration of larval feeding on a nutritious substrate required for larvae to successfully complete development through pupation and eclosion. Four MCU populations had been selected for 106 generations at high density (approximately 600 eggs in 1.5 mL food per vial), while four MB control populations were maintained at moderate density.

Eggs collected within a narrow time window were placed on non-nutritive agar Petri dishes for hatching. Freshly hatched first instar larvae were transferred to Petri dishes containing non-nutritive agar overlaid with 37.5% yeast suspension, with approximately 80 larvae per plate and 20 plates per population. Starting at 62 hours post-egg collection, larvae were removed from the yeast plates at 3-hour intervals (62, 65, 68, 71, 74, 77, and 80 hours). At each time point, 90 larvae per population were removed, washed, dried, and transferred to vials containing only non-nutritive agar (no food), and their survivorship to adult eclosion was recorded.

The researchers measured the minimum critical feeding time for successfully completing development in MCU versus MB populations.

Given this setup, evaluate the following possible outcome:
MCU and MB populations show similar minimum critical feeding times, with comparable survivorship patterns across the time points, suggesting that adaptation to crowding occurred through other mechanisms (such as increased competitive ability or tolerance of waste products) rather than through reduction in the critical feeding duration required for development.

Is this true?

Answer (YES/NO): NO